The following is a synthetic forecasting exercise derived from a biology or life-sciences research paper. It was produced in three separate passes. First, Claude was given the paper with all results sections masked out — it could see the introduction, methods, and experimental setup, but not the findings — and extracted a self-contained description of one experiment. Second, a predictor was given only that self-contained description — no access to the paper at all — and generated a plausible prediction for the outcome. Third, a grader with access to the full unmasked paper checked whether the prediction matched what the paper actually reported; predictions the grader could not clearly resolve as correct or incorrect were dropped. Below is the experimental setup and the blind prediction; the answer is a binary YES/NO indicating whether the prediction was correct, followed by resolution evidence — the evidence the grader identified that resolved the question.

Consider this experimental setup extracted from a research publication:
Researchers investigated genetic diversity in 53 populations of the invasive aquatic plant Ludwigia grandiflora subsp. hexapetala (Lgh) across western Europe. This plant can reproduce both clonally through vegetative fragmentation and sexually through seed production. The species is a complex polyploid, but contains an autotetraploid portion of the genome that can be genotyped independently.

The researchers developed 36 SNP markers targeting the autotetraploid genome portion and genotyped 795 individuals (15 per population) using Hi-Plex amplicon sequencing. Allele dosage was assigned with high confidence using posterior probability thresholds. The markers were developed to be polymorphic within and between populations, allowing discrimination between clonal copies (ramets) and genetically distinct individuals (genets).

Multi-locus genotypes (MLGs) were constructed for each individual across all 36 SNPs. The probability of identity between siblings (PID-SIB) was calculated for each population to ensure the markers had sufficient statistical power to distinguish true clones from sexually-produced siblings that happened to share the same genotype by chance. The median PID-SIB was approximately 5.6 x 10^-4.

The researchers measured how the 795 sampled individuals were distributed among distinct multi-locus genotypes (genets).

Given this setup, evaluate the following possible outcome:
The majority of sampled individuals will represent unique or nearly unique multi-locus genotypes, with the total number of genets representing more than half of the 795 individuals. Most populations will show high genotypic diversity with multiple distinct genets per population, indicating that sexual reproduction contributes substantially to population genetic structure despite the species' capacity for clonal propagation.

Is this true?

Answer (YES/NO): YES